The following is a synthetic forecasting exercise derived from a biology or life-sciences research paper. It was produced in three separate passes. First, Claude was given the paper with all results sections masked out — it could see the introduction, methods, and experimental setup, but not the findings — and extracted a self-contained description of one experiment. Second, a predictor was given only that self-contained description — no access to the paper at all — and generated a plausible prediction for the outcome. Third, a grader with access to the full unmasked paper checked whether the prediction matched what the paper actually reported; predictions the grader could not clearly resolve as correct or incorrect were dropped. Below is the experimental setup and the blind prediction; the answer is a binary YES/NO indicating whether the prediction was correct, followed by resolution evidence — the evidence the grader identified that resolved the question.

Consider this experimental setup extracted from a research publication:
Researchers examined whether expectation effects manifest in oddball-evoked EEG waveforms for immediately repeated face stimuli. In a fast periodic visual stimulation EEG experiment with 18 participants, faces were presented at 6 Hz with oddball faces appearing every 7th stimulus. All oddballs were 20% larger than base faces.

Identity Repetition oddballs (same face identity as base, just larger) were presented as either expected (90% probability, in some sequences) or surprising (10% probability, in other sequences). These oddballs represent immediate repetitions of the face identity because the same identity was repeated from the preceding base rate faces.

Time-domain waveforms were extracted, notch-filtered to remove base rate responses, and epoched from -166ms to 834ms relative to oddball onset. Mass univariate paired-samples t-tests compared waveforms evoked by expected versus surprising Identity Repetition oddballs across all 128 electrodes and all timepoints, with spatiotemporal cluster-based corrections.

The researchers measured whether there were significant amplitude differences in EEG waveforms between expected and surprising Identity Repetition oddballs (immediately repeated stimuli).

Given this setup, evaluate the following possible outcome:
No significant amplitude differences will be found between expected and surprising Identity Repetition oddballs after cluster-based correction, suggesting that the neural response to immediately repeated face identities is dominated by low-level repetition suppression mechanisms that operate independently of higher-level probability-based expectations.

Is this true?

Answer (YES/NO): YES